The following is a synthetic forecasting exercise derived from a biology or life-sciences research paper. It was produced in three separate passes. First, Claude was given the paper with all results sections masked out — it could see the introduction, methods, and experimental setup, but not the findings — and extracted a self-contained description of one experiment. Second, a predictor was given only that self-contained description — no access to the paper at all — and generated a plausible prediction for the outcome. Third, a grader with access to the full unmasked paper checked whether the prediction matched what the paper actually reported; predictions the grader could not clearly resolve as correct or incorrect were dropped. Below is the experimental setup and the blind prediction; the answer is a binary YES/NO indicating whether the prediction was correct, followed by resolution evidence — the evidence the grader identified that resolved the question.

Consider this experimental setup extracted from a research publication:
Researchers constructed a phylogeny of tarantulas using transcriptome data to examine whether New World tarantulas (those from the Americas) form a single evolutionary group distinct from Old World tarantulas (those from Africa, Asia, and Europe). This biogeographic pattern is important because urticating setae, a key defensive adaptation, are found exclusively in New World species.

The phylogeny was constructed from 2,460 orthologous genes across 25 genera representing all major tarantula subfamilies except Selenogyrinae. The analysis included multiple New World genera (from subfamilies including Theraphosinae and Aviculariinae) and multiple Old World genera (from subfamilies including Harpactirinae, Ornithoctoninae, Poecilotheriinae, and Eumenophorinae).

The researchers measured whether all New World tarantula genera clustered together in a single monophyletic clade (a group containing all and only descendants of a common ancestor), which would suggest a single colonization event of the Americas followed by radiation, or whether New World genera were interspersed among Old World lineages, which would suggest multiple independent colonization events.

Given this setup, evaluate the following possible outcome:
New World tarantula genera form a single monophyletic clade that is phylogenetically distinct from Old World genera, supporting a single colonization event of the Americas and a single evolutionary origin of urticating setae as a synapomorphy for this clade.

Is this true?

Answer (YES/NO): NO